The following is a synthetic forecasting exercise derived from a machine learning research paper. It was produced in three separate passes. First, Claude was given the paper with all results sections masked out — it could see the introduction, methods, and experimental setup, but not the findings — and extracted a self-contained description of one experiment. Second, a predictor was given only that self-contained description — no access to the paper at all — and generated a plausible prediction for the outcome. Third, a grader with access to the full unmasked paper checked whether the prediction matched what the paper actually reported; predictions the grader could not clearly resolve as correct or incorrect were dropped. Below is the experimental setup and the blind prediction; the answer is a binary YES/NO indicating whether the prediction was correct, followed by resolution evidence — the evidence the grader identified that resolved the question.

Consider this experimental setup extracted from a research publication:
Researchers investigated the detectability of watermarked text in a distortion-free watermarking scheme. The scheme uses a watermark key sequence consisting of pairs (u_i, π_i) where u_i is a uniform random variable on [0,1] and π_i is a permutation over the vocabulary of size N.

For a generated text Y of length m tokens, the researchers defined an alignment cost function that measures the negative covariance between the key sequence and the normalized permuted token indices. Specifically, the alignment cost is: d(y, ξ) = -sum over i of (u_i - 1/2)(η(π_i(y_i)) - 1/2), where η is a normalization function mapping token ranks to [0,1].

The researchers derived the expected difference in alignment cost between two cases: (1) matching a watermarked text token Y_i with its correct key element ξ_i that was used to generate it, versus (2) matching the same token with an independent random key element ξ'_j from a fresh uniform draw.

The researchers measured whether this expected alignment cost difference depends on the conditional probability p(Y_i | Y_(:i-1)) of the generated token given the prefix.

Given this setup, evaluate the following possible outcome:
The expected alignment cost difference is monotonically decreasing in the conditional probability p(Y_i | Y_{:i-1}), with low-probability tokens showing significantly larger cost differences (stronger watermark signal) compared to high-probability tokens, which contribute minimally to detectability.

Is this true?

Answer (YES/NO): YES